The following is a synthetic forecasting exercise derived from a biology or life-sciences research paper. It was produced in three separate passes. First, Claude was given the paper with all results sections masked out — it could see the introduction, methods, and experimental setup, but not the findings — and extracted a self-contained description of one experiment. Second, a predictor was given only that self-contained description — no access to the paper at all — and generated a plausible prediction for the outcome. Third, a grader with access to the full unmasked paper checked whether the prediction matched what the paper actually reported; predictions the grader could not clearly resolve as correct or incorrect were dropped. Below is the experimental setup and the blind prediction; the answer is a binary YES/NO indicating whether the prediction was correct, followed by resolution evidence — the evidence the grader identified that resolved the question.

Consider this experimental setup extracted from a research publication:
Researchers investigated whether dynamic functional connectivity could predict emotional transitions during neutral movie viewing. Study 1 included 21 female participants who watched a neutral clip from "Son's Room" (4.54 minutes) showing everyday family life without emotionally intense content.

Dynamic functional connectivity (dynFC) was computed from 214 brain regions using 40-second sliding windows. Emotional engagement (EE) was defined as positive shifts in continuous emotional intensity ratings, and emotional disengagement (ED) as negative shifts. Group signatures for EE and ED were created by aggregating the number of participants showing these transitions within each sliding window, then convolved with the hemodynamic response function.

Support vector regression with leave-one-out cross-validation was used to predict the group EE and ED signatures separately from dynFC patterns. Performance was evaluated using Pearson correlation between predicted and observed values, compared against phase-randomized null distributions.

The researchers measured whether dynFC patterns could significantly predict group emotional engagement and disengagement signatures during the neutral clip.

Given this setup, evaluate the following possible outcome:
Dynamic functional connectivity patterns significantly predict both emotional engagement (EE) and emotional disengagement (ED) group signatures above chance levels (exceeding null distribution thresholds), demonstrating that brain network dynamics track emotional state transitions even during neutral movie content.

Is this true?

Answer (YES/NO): YES